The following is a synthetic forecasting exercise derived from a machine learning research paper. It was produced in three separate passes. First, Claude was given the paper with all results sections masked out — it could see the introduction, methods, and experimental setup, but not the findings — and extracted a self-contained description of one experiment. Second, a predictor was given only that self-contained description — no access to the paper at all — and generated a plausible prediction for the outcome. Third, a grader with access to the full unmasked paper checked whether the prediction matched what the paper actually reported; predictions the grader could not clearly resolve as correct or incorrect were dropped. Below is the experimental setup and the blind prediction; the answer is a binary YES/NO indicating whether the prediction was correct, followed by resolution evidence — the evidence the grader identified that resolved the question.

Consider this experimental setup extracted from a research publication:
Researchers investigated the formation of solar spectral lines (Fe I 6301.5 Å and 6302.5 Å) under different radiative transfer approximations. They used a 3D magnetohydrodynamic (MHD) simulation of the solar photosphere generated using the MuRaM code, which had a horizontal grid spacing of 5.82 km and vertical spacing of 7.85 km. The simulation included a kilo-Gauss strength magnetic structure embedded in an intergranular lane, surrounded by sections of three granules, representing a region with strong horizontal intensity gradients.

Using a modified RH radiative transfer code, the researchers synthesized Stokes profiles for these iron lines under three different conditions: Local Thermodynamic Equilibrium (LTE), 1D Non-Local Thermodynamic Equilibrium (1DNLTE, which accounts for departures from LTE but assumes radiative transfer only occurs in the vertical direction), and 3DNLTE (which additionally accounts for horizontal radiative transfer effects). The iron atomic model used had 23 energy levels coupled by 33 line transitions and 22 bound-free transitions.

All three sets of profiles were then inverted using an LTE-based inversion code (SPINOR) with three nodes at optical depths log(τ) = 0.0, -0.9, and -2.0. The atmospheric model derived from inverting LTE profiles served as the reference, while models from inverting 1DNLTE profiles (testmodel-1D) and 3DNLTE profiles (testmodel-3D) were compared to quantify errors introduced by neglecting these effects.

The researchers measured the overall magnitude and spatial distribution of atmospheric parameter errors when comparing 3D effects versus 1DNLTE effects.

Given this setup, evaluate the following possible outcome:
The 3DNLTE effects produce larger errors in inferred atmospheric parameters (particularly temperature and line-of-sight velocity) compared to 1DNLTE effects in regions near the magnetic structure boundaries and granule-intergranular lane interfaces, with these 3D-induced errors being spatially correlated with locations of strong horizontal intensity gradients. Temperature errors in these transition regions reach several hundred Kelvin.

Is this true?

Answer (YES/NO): NO